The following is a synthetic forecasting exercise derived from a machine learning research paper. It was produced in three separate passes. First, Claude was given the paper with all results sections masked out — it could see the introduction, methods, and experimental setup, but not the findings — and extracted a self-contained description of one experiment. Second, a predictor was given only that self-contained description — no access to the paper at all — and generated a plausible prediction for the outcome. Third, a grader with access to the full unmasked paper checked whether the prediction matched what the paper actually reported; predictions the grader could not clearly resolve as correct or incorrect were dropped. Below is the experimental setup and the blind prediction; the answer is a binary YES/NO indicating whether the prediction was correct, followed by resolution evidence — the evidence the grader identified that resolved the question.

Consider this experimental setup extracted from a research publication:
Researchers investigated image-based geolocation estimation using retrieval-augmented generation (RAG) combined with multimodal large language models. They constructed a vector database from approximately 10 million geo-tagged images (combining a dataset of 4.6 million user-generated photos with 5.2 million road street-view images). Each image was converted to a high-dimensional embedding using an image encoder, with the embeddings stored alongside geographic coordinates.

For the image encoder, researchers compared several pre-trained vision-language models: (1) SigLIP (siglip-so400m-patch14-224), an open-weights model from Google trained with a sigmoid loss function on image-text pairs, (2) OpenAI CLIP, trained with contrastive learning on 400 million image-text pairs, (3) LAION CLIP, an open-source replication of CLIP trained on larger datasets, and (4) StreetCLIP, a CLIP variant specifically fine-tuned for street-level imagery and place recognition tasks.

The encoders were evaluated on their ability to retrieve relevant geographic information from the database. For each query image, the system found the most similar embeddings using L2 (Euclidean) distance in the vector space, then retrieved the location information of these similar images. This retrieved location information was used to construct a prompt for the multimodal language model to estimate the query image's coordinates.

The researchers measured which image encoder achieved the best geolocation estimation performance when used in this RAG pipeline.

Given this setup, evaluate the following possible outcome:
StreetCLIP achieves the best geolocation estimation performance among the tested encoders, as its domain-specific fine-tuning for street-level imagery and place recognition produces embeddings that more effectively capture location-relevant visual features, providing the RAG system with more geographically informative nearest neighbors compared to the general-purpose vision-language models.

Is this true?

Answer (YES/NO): NO